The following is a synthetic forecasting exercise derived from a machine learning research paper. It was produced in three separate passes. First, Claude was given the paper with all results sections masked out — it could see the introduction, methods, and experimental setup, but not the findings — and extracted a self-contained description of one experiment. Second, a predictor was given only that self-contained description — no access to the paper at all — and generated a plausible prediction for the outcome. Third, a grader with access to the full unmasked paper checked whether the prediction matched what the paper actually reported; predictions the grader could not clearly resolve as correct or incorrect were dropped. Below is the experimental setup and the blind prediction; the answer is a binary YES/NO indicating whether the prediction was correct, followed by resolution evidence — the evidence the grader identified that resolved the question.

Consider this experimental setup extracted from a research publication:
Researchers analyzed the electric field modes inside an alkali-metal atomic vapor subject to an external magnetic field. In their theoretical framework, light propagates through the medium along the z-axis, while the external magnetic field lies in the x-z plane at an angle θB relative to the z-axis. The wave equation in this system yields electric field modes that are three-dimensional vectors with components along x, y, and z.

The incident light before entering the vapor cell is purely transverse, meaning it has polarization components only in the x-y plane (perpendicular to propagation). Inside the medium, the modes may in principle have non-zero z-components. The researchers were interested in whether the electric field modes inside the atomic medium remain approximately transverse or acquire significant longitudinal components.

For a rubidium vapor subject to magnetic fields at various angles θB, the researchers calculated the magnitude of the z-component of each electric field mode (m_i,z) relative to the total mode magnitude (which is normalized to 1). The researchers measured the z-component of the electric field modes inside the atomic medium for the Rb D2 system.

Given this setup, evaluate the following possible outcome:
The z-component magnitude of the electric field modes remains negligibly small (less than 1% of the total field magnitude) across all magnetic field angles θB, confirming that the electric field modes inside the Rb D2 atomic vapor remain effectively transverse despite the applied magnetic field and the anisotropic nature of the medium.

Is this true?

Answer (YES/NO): YES